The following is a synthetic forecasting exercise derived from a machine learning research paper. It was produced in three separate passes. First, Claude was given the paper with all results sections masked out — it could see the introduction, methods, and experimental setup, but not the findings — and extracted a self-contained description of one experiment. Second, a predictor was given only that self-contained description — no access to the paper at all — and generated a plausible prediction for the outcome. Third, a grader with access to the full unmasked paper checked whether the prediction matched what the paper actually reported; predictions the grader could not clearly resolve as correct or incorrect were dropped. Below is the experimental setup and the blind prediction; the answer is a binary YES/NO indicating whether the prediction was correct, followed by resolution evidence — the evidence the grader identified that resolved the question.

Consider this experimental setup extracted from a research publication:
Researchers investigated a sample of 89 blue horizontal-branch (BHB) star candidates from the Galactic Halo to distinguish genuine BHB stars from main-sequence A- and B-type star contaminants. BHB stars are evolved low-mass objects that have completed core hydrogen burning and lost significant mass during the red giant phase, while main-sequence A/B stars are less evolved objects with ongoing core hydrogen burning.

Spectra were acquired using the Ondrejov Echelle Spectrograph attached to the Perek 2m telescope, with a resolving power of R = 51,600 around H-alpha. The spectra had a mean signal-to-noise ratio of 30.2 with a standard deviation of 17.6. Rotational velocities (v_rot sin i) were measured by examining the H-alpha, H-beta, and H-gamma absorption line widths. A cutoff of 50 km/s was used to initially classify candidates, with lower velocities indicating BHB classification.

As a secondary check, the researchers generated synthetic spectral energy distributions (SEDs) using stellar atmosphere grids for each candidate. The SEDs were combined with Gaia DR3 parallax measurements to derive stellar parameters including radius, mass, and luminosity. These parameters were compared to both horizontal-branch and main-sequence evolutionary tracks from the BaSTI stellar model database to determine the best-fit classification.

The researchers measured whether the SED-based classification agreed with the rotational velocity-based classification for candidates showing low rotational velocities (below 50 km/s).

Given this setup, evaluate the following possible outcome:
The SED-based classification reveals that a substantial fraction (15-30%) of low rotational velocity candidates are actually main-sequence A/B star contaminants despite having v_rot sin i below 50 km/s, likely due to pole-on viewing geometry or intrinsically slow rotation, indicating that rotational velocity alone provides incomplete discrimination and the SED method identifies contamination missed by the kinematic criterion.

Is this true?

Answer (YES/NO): NO